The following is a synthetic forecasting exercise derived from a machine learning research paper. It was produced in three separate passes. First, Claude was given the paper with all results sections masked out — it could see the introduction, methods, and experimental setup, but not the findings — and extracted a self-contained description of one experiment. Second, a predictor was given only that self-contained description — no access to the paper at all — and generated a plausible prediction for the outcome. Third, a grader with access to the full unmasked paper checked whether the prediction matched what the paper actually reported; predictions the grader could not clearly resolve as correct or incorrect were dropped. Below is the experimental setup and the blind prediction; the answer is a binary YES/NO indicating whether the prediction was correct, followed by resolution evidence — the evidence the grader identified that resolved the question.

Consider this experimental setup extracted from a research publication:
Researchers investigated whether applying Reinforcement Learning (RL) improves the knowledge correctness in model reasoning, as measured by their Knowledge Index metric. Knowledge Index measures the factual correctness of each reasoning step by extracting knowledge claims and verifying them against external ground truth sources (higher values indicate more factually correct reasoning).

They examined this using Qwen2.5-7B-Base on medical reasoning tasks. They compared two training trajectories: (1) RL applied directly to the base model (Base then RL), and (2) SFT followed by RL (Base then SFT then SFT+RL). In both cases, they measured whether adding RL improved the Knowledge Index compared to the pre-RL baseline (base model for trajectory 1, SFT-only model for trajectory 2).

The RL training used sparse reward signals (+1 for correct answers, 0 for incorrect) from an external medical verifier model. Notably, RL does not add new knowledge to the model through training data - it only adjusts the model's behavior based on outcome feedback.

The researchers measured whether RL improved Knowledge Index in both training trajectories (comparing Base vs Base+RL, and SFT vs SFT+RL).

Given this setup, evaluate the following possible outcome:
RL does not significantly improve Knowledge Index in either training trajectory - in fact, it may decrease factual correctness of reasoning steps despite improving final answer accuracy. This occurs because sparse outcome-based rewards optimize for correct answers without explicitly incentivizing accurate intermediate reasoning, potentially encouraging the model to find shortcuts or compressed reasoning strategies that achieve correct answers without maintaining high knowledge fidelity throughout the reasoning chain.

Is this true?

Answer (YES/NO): NO